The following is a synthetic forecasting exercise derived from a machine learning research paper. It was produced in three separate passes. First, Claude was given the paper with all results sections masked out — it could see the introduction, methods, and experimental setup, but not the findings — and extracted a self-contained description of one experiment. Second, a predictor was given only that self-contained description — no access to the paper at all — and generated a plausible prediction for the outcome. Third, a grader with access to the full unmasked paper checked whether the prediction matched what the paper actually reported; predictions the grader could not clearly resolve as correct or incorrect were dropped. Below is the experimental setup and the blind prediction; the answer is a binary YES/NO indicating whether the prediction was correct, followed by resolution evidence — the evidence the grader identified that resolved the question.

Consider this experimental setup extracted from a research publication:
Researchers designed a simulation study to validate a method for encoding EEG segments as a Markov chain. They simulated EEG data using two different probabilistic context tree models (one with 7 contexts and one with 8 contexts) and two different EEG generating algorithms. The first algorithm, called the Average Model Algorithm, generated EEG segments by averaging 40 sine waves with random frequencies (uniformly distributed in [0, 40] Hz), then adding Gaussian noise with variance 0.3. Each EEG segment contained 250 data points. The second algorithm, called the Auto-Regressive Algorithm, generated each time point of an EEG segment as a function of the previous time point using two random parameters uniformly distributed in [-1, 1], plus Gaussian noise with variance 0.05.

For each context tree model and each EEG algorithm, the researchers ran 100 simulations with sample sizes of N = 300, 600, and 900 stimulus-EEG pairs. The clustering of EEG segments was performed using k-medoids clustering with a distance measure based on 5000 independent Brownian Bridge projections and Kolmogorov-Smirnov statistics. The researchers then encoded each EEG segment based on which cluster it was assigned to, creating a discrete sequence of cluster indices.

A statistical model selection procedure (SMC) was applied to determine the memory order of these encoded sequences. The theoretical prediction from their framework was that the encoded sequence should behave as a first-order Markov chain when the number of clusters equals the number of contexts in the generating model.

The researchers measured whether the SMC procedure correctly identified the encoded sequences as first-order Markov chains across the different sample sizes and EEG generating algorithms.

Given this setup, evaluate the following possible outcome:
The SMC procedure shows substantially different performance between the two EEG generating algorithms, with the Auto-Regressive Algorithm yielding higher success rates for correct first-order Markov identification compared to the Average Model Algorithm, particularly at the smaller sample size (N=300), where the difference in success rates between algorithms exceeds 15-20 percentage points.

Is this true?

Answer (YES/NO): NO